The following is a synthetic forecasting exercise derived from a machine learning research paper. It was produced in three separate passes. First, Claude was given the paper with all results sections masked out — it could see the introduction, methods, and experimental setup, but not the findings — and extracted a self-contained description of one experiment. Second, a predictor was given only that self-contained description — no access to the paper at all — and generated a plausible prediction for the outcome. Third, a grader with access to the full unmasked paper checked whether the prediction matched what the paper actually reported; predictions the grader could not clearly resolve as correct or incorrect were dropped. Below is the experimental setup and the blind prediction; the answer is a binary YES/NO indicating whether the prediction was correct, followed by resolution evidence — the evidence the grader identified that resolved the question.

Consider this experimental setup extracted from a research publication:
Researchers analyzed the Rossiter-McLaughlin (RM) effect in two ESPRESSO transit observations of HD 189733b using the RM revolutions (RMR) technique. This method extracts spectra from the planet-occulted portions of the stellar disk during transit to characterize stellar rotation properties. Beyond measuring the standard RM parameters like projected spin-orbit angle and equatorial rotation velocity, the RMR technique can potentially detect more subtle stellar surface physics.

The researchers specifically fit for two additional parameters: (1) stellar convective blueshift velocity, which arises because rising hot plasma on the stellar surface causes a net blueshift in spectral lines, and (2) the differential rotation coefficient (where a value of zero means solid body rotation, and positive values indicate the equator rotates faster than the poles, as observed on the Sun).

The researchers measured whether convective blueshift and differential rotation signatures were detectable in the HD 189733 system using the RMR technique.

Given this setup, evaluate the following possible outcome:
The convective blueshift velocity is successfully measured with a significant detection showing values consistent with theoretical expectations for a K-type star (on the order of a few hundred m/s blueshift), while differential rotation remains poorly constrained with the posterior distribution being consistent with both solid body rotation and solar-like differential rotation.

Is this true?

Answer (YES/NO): NO